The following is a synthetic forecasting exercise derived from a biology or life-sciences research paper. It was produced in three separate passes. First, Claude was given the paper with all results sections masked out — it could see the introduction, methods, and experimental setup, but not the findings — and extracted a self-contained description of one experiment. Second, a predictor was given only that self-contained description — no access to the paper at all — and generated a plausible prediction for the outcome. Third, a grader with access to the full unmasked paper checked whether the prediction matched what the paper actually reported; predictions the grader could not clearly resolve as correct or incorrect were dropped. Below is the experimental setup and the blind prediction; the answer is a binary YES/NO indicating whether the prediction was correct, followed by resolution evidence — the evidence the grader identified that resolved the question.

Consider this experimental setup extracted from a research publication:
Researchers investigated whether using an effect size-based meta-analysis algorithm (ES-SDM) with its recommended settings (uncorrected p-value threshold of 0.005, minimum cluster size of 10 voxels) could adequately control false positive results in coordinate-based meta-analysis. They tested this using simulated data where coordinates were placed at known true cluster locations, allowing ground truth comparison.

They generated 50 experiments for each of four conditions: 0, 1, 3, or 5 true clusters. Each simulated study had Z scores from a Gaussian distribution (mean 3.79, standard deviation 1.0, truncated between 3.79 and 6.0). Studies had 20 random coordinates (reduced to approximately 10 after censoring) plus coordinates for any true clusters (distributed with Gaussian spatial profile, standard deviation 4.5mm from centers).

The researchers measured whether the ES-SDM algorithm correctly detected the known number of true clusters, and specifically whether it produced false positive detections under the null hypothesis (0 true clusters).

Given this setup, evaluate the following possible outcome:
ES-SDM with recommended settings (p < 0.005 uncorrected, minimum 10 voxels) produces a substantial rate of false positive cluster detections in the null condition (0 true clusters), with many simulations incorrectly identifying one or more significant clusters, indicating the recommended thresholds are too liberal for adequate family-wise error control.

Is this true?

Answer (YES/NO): YES